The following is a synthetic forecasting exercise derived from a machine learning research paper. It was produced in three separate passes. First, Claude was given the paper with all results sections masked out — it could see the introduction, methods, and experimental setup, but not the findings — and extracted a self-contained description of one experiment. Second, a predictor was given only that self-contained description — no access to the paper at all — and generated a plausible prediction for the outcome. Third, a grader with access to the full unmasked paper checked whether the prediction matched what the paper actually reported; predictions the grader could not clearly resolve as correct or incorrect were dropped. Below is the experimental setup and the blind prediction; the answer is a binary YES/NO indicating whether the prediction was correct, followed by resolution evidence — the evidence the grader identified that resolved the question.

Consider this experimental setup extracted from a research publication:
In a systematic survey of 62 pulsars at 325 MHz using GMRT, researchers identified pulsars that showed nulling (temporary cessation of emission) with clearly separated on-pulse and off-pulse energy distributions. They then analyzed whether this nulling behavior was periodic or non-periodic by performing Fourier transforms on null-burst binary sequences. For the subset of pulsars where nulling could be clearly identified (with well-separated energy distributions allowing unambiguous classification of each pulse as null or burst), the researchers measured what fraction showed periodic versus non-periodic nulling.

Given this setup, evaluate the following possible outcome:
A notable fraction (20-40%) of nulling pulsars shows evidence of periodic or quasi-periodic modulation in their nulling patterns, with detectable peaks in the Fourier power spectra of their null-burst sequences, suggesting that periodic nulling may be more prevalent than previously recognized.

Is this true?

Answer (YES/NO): NO